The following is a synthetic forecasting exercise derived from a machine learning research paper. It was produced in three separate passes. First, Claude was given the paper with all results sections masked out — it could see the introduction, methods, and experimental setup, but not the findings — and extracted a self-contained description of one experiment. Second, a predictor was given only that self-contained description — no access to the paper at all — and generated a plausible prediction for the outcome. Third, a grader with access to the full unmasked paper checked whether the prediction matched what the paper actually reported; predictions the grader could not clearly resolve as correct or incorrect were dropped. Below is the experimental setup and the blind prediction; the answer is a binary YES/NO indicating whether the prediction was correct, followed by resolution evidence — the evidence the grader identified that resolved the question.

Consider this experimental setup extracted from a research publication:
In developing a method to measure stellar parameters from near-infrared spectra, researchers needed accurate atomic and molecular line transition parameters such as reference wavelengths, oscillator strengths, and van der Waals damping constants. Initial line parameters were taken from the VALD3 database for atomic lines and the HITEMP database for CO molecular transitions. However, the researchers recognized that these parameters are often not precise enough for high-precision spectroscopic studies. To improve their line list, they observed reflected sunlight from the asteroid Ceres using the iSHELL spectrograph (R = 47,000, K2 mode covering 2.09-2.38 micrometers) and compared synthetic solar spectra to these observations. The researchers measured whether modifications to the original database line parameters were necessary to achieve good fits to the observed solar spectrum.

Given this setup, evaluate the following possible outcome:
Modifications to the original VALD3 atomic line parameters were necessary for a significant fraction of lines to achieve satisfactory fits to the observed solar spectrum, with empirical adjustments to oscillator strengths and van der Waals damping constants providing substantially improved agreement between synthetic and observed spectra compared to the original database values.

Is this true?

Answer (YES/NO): YES